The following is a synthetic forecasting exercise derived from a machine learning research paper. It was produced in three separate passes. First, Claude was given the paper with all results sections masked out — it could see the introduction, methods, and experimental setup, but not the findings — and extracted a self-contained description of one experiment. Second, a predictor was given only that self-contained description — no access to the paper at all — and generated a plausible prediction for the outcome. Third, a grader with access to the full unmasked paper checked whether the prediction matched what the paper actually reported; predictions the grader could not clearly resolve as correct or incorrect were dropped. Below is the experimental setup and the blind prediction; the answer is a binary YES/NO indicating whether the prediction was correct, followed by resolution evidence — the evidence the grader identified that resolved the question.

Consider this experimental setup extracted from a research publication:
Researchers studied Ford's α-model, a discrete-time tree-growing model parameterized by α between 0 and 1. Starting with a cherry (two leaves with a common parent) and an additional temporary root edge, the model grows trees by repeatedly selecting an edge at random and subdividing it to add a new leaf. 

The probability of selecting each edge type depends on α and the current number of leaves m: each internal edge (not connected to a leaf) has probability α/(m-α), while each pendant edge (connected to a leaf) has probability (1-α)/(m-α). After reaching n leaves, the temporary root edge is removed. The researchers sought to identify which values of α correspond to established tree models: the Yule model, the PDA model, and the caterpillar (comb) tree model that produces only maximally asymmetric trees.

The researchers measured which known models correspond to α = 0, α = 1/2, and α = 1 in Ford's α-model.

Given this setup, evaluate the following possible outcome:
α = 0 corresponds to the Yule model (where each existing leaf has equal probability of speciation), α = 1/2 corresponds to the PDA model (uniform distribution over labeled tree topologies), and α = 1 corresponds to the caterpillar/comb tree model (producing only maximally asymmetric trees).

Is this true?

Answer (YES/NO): YES